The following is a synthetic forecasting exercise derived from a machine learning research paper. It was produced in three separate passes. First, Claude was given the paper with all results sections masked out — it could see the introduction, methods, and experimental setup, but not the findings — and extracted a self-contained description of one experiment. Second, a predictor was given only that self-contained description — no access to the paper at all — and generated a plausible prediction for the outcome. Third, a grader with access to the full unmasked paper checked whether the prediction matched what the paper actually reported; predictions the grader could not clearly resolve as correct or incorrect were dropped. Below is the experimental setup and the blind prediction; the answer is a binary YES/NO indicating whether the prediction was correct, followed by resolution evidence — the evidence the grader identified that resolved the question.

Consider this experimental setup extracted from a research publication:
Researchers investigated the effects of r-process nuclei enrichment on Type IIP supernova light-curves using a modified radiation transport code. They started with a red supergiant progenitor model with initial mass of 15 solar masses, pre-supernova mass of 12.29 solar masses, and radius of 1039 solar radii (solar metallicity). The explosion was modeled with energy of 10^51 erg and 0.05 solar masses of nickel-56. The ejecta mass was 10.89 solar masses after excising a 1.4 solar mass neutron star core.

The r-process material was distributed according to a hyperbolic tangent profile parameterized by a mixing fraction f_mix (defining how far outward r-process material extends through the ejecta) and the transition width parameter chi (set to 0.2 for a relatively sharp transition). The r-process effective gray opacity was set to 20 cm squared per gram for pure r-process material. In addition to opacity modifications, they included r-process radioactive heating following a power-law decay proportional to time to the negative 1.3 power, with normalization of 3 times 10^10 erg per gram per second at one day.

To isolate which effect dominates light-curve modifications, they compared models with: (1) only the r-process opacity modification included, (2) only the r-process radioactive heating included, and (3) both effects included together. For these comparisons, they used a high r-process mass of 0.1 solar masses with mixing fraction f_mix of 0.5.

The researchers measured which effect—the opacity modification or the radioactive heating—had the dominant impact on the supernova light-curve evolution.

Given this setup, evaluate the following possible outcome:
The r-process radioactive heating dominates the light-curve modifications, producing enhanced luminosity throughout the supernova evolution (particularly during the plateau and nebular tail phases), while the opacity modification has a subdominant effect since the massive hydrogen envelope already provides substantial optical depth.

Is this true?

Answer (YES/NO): NO